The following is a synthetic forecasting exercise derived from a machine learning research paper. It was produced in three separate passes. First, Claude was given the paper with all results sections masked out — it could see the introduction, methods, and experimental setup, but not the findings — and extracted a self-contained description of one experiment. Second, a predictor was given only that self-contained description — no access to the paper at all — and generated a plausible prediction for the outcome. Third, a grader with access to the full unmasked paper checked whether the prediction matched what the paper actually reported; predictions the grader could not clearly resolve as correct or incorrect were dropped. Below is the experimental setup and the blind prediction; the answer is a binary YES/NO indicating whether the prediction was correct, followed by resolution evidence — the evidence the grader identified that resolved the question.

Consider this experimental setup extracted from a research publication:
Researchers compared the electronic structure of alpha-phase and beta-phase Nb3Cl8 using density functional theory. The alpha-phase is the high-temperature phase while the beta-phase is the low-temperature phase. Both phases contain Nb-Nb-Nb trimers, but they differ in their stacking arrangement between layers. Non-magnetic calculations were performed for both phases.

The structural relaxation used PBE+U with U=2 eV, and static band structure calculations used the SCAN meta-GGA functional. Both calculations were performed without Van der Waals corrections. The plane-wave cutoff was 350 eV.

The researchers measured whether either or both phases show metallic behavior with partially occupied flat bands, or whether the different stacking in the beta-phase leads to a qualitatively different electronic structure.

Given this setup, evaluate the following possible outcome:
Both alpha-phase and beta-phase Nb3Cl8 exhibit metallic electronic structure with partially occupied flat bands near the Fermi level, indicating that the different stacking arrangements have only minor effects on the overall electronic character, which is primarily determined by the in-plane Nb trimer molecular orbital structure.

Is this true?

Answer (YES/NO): NO